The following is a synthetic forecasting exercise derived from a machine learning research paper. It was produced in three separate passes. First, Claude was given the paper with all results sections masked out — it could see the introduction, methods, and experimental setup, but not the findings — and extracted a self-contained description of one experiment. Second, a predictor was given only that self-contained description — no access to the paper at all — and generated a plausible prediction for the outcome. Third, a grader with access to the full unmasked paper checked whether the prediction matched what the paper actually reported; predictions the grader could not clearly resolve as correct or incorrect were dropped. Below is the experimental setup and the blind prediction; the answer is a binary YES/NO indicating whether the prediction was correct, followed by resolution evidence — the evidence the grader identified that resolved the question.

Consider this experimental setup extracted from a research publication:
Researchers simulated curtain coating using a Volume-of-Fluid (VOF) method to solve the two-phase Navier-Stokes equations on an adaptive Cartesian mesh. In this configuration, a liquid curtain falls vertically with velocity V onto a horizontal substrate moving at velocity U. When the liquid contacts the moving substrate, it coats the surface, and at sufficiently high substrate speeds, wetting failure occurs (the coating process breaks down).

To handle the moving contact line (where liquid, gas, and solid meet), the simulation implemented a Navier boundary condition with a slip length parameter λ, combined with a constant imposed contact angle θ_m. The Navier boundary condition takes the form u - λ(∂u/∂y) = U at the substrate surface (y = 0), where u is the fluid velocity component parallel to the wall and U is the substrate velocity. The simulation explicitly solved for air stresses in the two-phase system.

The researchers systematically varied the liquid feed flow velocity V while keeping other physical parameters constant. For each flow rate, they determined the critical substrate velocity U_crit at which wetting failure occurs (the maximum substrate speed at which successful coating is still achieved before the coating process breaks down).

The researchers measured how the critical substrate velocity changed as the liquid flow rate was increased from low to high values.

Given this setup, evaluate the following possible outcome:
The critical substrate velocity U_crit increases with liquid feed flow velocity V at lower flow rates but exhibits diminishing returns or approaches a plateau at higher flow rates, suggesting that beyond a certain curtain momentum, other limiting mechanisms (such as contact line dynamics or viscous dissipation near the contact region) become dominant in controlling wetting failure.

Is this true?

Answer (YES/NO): NO